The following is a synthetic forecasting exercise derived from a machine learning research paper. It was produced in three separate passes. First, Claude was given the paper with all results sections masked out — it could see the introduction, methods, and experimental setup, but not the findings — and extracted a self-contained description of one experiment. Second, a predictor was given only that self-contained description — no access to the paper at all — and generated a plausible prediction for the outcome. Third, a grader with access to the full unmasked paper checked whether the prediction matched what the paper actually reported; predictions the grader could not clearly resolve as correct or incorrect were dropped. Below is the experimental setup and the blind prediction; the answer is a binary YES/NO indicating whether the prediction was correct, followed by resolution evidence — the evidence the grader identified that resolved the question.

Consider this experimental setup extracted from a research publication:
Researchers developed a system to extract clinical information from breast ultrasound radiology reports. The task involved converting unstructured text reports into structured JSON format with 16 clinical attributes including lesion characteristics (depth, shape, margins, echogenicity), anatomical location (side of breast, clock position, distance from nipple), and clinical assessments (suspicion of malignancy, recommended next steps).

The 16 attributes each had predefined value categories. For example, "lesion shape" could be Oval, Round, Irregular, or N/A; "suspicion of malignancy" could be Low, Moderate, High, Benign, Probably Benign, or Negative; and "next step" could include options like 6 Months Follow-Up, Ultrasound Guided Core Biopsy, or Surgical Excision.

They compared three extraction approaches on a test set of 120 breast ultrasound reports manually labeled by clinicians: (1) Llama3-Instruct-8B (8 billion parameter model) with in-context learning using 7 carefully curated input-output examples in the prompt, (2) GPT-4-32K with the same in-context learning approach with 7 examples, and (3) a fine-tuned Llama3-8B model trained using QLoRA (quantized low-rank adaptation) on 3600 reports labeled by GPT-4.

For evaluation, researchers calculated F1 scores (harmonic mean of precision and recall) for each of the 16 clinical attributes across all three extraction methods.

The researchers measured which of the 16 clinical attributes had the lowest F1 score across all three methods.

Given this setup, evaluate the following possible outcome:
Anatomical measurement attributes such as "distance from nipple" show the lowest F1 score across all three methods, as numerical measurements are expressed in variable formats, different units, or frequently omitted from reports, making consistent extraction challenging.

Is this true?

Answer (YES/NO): NO